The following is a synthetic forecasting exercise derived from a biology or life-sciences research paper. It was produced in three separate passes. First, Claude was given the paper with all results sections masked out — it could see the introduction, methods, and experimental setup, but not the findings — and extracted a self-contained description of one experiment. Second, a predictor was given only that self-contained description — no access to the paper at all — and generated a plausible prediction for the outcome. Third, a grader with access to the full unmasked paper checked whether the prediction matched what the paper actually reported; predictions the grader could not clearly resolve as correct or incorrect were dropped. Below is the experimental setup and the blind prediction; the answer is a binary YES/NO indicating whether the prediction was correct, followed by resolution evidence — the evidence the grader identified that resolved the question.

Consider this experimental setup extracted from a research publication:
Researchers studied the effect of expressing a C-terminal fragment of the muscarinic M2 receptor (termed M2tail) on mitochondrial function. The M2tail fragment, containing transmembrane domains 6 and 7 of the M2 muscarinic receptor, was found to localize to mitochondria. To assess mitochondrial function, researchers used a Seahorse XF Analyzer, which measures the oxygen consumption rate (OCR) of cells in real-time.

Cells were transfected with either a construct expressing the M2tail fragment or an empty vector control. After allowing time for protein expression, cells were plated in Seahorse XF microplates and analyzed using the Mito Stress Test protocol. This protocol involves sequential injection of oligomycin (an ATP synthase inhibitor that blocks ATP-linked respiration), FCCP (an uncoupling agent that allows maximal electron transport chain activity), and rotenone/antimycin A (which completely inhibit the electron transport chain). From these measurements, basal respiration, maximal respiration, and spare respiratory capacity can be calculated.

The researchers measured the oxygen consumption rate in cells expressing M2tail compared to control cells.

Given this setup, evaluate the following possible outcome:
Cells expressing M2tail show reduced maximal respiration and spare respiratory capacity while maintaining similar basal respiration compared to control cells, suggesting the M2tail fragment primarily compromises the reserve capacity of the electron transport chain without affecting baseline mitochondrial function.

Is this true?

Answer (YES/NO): NO